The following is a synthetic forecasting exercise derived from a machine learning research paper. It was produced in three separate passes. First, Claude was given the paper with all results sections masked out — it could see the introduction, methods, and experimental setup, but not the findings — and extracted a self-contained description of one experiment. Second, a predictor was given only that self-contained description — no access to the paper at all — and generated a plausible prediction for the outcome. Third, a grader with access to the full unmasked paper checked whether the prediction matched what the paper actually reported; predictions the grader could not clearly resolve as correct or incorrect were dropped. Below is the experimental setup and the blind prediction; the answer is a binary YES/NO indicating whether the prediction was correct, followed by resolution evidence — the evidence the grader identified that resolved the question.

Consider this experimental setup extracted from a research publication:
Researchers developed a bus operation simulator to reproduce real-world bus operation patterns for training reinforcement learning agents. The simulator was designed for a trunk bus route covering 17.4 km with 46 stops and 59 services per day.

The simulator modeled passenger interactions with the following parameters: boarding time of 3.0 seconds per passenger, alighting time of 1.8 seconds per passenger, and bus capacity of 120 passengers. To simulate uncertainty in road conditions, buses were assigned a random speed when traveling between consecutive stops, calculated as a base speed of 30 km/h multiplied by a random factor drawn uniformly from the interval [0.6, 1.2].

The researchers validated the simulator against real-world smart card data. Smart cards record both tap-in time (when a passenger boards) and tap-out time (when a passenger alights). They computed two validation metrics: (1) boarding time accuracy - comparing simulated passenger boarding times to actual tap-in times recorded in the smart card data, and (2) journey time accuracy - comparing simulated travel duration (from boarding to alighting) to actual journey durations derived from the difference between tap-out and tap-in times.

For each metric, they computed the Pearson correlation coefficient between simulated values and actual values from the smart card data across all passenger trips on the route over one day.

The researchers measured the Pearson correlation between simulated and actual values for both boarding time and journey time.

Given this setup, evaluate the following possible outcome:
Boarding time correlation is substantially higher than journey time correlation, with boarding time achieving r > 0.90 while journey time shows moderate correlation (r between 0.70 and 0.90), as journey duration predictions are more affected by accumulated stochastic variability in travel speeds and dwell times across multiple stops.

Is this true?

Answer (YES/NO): NO